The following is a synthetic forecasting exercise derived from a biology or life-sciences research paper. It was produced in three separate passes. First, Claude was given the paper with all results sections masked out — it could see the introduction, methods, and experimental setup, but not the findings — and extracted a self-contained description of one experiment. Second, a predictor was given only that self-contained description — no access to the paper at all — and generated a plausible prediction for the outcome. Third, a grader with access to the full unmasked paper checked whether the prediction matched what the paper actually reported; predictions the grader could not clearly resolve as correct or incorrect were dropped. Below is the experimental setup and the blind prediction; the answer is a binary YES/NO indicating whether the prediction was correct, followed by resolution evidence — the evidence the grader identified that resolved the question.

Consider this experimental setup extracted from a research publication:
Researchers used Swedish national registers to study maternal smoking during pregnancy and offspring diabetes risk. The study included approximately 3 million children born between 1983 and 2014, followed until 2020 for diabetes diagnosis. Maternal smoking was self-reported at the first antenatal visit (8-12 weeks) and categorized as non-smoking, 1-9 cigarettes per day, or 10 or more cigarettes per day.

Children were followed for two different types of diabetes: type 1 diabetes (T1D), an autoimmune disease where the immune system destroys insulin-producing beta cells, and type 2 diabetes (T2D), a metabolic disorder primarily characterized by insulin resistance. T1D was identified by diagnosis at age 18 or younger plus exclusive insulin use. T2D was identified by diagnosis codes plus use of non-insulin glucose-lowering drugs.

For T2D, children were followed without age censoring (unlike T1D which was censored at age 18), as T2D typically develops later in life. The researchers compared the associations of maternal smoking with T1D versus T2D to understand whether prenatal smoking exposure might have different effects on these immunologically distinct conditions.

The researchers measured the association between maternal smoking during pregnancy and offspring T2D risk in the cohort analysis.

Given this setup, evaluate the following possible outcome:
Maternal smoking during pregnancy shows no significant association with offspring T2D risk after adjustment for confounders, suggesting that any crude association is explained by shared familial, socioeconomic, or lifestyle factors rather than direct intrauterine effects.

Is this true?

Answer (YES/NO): NO